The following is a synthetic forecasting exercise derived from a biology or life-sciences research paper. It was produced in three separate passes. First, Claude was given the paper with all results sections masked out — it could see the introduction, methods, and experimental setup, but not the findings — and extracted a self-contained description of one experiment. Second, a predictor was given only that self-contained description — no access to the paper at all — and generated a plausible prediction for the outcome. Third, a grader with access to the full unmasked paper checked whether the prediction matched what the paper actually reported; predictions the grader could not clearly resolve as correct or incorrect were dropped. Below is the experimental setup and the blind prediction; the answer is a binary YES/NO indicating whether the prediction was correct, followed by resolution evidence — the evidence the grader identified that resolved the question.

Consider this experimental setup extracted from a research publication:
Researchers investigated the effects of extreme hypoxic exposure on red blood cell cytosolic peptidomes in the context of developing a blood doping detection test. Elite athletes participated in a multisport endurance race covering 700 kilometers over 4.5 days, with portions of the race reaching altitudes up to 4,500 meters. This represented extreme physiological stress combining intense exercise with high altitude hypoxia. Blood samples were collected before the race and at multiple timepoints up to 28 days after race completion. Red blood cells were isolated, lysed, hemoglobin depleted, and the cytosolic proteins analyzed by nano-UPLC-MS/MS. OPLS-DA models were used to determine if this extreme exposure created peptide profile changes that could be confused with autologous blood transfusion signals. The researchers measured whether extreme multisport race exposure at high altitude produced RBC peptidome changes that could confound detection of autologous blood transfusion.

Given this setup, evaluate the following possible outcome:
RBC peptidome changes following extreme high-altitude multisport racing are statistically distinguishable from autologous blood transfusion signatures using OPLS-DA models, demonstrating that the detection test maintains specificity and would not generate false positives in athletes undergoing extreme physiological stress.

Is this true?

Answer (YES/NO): YES